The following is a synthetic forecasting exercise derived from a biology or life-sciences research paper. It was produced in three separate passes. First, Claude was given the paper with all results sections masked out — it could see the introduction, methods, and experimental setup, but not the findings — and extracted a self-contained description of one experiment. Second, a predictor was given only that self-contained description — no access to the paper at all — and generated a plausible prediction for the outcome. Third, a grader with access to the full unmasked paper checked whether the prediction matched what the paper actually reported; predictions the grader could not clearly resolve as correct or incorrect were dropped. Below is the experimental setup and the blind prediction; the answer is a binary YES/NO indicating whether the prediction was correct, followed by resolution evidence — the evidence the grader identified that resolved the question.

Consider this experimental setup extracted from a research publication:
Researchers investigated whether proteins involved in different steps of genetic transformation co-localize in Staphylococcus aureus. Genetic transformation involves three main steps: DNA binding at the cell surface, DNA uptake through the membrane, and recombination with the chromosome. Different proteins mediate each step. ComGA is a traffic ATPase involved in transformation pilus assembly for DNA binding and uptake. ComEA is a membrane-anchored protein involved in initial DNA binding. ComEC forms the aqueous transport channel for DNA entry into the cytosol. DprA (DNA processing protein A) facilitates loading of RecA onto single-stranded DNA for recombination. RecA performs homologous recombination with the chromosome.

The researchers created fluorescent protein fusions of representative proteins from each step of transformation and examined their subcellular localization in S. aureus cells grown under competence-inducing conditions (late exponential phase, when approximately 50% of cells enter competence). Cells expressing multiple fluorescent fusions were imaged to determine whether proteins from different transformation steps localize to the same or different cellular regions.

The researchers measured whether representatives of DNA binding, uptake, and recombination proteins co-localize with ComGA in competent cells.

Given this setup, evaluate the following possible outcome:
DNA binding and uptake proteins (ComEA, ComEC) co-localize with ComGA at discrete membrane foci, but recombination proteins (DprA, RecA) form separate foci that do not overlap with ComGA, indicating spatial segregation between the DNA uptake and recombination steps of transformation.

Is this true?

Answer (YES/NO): NO